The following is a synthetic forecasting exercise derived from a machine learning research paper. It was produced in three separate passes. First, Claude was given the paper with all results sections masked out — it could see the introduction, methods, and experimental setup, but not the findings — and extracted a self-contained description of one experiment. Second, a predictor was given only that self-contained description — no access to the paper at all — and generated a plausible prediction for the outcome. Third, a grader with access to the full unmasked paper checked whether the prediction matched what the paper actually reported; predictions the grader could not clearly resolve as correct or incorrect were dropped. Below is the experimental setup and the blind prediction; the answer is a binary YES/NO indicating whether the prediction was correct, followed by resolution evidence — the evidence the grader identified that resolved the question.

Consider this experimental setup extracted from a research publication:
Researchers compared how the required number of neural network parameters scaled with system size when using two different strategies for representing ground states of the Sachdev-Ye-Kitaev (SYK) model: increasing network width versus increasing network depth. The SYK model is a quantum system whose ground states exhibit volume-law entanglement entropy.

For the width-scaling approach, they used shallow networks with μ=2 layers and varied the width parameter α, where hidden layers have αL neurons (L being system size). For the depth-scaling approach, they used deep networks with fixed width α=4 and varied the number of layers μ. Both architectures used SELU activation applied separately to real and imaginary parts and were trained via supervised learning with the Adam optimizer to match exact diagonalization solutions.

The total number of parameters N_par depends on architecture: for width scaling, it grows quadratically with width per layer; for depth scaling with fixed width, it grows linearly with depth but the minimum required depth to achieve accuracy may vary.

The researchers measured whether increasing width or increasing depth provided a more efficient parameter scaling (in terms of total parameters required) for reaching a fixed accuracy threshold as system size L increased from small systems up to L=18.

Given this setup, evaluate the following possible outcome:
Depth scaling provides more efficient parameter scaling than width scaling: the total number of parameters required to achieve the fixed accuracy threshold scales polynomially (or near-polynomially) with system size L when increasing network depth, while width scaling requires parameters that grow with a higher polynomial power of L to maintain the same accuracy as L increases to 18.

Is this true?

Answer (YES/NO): NO